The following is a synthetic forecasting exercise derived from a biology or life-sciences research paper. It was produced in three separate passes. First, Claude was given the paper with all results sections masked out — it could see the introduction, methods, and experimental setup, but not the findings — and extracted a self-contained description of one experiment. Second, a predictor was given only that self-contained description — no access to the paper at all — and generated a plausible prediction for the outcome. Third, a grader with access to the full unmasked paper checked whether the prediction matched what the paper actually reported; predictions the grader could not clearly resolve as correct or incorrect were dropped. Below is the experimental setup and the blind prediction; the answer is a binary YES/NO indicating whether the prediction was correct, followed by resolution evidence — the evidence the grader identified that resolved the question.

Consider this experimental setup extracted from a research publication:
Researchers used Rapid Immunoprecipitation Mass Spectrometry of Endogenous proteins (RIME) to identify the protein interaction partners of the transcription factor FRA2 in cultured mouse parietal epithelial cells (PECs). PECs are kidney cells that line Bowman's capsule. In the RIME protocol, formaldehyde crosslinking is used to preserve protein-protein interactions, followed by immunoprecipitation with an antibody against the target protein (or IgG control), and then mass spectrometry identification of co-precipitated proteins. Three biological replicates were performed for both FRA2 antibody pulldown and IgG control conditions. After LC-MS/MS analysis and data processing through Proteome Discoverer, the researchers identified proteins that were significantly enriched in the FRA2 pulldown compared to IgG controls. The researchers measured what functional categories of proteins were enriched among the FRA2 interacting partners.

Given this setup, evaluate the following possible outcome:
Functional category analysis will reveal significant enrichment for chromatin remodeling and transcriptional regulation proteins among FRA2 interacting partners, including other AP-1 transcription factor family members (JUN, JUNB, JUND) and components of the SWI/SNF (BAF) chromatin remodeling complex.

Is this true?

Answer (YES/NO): NO